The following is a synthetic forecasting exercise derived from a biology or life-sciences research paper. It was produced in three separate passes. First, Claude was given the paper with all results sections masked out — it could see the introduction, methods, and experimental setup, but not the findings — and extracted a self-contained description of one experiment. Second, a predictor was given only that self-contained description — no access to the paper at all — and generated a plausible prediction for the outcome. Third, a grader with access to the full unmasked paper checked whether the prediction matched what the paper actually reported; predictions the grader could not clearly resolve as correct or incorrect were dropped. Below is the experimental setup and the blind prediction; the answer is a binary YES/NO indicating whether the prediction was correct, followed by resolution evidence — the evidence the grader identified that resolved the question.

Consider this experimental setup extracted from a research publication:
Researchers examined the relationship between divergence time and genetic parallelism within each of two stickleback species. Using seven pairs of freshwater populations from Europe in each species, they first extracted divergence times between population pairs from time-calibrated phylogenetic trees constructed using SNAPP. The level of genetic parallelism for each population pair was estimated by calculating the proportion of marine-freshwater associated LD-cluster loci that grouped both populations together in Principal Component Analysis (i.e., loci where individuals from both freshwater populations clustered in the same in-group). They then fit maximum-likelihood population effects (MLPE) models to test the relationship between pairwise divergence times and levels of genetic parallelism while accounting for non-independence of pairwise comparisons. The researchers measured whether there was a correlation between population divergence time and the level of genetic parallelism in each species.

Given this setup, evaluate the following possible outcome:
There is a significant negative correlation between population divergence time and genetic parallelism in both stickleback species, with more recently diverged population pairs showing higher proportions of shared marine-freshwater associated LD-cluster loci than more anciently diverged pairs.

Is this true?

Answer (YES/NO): NO